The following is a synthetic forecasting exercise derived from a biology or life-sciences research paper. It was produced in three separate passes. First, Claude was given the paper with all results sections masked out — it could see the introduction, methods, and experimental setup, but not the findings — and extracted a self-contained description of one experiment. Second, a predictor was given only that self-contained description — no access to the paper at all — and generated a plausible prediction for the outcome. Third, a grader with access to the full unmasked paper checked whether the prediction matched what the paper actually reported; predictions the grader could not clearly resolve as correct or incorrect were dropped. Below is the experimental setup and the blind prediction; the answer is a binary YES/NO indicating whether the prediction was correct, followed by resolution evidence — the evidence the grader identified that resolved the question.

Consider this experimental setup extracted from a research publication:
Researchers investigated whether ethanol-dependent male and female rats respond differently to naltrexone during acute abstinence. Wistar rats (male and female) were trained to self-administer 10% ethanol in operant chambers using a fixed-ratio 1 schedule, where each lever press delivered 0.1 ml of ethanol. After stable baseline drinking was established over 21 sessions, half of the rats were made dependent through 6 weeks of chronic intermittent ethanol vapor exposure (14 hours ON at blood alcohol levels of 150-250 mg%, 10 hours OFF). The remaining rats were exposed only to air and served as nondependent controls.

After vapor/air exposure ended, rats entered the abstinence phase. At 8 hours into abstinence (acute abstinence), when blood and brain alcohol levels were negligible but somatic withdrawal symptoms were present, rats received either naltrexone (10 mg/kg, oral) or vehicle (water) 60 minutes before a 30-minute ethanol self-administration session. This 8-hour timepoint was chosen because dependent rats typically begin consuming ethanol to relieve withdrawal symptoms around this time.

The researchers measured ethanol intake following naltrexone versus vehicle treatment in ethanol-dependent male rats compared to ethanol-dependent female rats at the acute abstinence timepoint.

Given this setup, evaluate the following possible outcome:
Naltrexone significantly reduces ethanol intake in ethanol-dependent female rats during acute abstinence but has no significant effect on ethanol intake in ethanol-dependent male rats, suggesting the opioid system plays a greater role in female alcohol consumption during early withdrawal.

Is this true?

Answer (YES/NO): YES